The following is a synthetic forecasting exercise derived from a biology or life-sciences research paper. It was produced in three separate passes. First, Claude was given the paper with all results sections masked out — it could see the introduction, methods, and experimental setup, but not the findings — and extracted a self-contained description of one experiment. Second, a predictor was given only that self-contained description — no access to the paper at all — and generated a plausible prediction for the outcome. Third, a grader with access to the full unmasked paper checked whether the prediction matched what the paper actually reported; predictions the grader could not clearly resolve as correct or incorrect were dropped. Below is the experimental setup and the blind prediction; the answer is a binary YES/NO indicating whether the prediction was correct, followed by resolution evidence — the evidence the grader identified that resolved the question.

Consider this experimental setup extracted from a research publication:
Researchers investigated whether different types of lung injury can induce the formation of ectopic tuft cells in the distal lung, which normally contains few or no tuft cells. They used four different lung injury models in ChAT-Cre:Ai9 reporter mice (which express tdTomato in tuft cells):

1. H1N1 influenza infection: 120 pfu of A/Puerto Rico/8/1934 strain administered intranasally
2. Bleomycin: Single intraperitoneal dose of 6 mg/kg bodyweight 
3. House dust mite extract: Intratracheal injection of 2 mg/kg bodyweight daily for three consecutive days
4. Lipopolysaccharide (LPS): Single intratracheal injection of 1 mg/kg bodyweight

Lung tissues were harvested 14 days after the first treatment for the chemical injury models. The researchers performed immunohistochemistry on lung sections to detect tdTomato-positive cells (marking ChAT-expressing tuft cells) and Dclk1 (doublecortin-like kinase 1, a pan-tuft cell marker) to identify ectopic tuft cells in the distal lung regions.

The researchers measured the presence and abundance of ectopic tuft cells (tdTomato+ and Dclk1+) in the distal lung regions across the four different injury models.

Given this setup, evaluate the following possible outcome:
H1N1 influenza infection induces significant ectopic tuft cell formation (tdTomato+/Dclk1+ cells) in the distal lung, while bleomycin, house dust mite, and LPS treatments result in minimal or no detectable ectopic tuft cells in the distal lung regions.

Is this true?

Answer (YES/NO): NO